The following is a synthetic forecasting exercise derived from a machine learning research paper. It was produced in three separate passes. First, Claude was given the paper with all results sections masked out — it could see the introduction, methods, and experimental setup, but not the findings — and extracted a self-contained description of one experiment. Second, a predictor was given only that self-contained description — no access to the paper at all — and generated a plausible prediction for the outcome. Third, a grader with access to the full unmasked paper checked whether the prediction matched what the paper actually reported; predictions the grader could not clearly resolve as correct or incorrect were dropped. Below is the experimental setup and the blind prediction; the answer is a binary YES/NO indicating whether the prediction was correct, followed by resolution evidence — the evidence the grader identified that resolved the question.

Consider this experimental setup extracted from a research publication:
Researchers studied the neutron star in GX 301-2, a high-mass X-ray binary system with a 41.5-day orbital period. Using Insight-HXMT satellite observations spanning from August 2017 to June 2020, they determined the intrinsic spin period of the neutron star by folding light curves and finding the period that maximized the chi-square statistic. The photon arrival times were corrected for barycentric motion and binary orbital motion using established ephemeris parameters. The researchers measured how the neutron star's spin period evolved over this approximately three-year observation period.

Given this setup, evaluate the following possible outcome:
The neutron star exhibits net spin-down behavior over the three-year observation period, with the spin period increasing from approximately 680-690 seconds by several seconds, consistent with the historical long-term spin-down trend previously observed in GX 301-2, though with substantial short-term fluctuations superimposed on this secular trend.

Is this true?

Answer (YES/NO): NO